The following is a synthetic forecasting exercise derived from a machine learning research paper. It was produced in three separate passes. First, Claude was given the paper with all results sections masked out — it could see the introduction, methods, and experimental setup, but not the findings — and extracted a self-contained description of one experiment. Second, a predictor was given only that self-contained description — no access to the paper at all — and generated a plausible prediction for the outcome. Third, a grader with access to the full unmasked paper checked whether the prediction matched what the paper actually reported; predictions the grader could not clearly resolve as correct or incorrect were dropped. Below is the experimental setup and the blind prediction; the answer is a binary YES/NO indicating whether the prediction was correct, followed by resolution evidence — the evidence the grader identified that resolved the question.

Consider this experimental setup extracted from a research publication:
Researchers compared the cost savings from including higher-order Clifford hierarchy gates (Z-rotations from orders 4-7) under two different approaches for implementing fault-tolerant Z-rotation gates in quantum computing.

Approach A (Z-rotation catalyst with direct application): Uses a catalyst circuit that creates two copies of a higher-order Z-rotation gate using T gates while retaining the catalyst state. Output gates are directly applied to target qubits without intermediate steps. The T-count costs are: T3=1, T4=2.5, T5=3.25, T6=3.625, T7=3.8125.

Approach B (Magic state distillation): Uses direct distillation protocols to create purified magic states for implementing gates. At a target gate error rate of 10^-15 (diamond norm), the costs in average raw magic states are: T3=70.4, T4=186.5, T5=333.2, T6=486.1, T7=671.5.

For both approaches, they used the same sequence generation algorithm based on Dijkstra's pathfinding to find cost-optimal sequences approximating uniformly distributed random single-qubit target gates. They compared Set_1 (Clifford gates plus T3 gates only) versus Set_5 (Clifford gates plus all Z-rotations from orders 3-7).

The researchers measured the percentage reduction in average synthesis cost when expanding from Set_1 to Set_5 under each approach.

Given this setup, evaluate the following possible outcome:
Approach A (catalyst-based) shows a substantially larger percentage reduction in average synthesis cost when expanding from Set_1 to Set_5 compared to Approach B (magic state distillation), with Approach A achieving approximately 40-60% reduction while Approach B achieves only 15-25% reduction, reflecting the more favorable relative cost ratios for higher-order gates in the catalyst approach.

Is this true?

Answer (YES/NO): NO